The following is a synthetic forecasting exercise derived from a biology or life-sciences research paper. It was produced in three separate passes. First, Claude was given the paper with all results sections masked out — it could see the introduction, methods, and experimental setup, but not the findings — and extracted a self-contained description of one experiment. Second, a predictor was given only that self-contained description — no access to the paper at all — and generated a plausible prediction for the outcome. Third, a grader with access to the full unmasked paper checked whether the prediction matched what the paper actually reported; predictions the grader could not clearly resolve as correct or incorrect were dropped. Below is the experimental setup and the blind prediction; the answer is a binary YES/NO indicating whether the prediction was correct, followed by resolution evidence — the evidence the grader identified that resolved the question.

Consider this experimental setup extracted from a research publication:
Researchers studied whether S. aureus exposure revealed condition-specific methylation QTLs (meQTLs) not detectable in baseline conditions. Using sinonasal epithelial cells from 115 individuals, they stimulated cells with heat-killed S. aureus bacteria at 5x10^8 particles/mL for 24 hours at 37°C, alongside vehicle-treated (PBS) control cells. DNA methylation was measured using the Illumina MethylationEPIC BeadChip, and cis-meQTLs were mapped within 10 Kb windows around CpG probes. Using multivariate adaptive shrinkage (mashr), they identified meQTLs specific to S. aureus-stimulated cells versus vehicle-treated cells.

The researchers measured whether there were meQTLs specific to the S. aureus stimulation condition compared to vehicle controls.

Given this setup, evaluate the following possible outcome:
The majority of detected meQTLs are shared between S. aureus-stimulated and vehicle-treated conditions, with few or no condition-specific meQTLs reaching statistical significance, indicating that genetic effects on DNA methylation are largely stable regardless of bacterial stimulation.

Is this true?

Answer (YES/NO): YES